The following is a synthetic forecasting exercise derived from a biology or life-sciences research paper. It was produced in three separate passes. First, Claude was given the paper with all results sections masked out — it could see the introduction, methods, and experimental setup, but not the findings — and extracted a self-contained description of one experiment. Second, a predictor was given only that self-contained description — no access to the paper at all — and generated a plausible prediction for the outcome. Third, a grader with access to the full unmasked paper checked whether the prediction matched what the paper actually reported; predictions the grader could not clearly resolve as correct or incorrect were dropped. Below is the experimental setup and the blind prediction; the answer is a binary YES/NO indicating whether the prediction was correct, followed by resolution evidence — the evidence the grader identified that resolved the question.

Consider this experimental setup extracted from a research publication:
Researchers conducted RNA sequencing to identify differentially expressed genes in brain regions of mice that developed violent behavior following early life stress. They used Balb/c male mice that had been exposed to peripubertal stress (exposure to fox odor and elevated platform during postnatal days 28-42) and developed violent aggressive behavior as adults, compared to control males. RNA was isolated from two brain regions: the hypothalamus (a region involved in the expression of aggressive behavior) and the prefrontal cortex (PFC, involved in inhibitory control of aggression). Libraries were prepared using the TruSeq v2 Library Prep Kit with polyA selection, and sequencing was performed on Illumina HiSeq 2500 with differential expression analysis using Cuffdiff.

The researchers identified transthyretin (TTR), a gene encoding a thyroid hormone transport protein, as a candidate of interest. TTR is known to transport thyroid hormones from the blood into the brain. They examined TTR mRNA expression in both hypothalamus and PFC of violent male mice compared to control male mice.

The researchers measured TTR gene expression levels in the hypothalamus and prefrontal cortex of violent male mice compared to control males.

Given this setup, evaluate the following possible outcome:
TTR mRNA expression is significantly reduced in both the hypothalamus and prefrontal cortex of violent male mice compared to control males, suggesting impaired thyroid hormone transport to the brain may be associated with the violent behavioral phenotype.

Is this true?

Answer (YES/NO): NO